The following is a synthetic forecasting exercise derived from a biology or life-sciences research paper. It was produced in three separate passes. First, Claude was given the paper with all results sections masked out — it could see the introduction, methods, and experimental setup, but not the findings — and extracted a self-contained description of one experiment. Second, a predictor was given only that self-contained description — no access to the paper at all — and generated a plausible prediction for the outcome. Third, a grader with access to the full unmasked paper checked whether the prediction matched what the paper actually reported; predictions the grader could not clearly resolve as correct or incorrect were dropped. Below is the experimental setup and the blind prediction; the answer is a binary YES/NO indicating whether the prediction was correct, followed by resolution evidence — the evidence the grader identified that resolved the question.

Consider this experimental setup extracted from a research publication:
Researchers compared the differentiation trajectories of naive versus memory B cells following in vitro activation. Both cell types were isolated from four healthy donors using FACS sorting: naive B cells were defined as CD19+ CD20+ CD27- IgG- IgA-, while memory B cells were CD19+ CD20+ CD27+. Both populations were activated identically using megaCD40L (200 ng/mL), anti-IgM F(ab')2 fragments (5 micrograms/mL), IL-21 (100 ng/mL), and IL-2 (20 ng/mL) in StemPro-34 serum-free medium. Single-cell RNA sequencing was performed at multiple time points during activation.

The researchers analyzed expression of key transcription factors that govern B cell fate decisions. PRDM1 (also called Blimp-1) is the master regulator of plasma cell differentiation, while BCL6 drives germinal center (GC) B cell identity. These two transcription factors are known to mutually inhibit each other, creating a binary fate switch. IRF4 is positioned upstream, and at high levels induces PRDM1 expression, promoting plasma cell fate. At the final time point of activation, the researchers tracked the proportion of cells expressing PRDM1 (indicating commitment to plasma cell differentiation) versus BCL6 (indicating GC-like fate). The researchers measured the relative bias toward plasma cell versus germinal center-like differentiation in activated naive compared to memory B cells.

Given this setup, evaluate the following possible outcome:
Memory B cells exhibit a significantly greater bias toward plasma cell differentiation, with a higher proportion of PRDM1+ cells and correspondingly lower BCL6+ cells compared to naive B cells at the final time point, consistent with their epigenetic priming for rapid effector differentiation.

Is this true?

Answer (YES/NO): YES